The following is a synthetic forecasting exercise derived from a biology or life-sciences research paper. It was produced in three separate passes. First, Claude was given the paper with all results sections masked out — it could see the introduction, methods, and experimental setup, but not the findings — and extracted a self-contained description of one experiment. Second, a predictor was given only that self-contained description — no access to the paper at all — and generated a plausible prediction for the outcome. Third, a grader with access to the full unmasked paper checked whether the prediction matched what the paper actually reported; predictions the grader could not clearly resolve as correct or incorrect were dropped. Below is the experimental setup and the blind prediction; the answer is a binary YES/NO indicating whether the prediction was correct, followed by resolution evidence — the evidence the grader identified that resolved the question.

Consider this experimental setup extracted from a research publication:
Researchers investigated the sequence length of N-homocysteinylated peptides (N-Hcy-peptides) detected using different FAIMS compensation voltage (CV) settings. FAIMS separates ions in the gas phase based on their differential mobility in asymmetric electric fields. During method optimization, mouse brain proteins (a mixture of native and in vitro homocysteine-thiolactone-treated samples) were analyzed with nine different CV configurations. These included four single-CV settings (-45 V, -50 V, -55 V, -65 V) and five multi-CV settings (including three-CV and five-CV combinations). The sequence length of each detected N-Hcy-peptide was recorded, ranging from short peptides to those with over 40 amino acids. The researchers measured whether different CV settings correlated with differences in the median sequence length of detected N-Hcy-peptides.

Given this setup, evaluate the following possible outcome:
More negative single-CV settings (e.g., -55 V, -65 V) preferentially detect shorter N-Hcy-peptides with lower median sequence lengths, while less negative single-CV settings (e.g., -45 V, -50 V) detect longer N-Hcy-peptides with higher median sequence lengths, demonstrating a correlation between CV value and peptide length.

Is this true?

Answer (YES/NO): NO